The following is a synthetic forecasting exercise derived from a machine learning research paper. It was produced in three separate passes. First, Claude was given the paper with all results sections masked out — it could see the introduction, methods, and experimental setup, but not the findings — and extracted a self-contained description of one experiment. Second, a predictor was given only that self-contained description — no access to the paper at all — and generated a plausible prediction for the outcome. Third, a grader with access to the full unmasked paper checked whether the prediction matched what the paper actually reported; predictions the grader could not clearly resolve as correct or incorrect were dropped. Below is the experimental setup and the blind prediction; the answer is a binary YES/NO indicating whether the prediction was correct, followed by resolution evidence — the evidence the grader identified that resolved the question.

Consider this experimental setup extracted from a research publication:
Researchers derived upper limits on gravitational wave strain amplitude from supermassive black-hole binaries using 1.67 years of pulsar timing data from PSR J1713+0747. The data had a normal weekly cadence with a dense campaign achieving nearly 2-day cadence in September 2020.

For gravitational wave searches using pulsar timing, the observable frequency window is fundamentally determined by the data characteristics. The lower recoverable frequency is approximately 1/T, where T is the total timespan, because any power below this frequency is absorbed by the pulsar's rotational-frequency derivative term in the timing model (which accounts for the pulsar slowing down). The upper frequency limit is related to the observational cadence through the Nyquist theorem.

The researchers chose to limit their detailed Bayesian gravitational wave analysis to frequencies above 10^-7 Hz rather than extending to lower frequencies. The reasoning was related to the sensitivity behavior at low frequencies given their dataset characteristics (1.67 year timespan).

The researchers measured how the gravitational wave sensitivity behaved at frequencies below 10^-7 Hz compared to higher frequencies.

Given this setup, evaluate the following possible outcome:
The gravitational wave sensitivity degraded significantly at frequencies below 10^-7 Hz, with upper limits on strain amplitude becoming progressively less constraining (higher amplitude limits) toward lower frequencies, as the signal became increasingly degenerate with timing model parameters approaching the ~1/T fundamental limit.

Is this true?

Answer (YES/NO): YES